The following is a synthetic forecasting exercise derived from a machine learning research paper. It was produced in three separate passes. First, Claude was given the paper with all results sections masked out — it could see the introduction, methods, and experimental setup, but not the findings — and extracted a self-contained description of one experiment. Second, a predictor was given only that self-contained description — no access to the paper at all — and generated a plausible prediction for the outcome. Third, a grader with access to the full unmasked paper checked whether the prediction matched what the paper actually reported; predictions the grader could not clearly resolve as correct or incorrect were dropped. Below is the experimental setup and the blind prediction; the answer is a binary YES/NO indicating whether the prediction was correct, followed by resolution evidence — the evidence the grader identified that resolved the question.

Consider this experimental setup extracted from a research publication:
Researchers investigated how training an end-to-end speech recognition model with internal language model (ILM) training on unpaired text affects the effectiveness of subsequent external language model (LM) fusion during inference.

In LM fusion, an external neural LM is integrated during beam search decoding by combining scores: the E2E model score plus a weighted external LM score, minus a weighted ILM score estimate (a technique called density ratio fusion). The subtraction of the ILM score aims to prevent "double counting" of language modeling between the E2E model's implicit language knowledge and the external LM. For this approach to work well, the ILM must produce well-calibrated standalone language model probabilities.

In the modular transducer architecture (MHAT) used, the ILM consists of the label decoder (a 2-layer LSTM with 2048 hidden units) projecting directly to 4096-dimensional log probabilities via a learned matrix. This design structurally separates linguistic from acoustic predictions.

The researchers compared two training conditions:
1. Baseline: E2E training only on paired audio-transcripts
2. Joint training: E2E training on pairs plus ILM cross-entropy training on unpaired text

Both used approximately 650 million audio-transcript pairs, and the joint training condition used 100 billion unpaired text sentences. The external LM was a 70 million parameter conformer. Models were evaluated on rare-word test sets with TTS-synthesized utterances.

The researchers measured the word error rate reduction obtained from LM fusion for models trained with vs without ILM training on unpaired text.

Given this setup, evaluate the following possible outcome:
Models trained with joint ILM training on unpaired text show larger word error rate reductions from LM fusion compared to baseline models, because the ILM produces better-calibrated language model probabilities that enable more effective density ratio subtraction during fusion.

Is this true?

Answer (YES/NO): NO